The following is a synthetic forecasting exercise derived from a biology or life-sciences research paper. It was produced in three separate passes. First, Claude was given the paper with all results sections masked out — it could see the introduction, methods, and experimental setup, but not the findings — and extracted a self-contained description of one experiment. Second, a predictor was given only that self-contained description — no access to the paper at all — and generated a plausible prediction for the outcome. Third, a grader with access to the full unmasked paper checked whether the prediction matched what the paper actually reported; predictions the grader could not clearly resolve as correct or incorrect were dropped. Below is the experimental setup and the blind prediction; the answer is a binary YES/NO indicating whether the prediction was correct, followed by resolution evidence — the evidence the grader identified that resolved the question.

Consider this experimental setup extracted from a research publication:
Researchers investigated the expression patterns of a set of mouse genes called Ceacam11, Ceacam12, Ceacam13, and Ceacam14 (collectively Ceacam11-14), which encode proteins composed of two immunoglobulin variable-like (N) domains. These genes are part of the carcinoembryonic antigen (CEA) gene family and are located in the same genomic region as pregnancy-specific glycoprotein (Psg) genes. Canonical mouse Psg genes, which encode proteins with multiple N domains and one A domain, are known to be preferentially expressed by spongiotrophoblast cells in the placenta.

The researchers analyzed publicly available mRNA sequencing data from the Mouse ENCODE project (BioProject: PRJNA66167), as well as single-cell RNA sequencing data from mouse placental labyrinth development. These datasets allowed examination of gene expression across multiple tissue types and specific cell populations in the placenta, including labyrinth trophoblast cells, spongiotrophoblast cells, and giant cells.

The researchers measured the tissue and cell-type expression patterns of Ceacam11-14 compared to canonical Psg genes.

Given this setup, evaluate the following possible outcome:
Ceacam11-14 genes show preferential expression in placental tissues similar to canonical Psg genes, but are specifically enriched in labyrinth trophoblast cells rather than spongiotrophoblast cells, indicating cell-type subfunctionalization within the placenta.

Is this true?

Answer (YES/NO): NO